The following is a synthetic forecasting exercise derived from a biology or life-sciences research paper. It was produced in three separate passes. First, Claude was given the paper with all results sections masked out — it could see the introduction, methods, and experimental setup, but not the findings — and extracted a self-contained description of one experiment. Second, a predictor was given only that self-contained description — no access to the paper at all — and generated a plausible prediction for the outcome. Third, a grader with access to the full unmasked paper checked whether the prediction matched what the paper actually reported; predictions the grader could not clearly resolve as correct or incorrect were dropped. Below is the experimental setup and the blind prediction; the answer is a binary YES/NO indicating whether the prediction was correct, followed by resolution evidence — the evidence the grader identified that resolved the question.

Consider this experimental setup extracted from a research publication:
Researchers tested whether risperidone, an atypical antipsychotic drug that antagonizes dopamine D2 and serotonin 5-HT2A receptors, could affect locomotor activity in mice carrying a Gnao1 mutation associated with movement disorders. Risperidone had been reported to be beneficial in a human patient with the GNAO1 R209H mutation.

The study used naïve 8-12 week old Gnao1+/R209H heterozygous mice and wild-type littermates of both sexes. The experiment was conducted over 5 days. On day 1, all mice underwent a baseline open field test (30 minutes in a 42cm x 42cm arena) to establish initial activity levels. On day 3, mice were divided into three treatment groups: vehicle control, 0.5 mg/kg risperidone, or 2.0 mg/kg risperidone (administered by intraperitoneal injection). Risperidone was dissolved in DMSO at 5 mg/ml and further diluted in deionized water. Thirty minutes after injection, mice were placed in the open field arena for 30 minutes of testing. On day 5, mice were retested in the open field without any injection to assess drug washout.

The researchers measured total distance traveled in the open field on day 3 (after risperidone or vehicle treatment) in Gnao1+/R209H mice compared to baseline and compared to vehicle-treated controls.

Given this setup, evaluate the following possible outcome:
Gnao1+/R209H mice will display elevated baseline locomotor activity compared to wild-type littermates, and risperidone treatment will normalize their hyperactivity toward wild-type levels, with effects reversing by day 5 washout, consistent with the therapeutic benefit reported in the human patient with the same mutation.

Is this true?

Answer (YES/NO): NO